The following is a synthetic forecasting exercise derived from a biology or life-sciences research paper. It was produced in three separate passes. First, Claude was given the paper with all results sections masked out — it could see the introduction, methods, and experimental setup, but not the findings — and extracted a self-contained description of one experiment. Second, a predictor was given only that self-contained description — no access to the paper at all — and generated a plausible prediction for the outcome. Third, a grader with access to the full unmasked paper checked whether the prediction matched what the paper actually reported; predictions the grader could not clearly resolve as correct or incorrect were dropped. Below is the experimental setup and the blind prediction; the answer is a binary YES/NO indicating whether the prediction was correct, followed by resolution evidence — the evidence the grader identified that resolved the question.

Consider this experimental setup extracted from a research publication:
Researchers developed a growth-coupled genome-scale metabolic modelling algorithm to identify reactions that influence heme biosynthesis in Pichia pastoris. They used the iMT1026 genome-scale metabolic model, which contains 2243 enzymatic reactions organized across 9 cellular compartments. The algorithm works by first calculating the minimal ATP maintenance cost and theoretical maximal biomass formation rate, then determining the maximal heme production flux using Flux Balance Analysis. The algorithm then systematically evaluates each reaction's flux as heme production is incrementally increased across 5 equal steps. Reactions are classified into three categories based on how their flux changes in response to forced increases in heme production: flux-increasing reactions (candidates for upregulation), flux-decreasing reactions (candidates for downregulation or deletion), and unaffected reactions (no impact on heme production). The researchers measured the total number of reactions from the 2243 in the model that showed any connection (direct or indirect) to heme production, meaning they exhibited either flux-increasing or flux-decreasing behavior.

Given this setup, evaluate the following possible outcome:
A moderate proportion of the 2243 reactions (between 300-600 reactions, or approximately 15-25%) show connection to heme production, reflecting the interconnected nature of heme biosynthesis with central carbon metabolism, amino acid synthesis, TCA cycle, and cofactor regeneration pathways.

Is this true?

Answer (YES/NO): YES